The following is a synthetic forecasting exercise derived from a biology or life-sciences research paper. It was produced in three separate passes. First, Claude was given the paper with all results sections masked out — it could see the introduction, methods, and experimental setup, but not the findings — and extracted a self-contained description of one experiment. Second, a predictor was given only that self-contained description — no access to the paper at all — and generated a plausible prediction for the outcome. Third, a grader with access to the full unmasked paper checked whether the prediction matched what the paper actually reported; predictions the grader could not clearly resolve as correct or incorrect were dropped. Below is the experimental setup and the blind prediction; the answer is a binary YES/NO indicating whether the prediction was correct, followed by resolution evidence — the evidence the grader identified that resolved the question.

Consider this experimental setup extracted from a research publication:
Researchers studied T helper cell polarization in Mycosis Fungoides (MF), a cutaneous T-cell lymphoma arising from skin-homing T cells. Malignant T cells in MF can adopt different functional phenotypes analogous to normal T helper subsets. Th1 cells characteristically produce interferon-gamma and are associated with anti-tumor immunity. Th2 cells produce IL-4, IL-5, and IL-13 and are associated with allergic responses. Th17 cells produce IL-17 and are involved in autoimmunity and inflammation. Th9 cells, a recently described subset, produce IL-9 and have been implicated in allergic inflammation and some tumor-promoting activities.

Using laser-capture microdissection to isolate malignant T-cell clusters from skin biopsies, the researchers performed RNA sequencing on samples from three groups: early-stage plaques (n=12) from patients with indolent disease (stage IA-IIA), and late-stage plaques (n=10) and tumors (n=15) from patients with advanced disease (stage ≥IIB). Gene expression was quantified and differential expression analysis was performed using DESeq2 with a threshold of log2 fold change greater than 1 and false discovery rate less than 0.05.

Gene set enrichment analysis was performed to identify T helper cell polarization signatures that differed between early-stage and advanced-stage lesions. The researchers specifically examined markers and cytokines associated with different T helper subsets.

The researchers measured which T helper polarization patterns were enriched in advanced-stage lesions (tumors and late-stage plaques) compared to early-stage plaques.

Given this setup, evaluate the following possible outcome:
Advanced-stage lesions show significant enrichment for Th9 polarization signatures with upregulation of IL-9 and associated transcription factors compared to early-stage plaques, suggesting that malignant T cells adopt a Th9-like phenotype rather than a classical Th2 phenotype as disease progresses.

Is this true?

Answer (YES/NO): NO